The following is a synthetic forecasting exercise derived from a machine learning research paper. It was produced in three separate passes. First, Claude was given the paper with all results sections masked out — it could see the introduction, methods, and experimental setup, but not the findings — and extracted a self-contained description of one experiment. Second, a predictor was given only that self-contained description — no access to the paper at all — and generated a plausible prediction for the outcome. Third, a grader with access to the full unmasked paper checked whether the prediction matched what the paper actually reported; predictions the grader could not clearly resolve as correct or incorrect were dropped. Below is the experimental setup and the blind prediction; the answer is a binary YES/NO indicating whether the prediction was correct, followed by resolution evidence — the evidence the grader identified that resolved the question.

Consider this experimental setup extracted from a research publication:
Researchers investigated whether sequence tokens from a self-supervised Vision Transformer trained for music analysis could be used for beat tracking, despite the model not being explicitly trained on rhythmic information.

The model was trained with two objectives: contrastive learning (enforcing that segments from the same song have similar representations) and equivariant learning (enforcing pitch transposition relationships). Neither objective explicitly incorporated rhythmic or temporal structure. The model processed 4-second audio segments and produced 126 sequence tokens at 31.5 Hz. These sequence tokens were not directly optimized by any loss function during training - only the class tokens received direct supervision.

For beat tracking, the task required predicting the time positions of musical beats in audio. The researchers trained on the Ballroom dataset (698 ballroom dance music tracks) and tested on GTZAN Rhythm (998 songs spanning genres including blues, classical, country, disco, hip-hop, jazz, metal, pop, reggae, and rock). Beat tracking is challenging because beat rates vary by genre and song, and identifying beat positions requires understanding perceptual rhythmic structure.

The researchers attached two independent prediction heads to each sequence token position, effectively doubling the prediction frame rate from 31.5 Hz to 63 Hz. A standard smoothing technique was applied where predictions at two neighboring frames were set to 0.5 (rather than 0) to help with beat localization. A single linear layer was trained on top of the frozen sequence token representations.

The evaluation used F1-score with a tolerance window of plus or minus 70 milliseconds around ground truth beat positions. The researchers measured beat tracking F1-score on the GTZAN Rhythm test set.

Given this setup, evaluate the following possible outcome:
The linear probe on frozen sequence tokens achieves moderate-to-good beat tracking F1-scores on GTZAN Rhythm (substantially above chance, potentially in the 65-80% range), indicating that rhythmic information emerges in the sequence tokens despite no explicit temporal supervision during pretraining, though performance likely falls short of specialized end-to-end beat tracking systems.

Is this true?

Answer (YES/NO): YES